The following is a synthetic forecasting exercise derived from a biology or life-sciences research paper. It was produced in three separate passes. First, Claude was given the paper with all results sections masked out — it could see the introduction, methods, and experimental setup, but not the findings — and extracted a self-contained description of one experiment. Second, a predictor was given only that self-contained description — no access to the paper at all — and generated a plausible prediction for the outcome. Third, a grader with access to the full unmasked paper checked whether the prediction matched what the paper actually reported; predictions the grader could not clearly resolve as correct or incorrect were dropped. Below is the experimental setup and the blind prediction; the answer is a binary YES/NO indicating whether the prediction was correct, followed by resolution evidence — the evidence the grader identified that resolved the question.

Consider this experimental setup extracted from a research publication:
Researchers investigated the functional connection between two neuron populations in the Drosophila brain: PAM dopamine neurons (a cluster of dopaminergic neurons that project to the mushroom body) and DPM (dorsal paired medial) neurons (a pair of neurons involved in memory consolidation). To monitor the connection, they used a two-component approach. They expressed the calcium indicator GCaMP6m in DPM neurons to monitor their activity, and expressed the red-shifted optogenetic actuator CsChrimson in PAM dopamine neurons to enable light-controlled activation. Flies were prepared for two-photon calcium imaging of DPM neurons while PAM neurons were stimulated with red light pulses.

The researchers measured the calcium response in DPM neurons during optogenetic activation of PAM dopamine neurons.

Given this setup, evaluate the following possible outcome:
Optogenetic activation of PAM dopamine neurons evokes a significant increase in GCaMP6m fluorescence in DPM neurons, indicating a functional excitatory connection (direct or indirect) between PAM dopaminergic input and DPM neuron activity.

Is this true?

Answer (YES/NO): NO